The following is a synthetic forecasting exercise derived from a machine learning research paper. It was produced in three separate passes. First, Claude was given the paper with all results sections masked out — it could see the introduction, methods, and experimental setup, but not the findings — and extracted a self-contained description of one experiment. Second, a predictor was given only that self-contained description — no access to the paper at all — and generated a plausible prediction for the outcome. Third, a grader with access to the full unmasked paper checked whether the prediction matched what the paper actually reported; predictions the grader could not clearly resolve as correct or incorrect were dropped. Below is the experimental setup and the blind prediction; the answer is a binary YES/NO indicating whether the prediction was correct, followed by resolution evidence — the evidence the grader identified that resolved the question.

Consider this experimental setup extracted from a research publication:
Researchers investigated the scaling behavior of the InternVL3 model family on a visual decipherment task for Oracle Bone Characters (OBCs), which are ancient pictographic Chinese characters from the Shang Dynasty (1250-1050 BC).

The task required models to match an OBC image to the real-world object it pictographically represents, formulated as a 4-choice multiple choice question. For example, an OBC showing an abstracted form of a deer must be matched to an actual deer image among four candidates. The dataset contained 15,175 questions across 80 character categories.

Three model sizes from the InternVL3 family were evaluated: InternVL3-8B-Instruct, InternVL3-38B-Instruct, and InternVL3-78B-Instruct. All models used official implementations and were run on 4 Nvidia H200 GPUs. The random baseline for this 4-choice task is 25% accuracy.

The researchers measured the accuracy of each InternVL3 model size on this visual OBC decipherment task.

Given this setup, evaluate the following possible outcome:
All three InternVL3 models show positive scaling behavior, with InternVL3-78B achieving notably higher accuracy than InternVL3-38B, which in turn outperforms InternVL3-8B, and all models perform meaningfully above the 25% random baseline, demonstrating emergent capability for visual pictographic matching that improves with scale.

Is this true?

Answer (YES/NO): NO